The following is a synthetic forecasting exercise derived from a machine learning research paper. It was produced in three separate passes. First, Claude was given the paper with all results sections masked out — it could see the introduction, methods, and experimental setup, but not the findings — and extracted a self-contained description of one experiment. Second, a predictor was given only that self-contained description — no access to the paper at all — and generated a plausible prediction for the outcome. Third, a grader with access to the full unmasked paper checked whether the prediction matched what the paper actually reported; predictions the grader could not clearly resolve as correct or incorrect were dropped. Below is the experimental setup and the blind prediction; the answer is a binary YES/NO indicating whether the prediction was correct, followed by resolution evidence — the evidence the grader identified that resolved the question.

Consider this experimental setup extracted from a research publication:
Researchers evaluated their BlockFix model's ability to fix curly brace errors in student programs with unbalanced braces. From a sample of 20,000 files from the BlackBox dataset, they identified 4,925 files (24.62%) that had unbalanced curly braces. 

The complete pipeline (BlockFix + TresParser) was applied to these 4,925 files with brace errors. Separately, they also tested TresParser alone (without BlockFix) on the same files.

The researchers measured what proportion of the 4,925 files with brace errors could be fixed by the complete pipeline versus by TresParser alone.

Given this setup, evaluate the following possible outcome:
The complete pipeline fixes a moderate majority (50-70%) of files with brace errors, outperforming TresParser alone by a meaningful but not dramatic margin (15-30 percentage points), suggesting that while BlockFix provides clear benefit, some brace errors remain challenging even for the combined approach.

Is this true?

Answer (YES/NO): NO